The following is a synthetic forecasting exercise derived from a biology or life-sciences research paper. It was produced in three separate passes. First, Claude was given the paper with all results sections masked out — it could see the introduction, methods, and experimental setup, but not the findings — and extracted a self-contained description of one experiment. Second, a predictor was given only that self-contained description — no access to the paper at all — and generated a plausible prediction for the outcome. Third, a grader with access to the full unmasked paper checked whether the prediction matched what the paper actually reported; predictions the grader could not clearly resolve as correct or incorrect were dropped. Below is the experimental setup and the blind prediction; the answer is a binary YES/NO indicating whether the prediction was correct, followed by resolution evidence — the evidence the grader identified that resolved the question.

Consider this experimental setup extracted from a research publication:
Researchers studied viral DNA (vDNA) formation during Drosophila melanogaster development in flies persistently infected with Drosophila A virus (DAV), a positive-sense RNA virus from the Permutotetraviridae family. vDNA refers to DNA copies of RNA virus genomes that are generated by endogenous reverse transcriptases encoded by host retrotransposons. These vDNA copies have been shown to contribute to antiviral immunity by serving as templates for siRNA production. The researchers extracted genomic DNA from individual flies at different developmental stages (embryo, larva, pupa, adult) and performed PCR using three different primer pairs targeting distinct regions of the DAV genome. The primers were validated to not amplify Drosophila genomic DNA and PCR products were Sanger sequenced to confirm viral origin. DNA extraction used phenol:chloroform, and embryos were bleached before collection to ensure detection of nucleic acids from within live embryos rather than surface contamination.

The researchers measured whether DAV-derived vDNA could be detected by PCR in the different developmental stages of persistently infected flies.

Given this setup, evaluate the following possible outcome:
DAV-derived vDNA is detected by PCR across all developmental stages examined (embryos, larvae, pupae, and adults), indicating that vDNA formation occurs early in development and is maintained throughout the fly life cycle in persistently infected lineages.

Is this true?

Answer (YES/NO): NO